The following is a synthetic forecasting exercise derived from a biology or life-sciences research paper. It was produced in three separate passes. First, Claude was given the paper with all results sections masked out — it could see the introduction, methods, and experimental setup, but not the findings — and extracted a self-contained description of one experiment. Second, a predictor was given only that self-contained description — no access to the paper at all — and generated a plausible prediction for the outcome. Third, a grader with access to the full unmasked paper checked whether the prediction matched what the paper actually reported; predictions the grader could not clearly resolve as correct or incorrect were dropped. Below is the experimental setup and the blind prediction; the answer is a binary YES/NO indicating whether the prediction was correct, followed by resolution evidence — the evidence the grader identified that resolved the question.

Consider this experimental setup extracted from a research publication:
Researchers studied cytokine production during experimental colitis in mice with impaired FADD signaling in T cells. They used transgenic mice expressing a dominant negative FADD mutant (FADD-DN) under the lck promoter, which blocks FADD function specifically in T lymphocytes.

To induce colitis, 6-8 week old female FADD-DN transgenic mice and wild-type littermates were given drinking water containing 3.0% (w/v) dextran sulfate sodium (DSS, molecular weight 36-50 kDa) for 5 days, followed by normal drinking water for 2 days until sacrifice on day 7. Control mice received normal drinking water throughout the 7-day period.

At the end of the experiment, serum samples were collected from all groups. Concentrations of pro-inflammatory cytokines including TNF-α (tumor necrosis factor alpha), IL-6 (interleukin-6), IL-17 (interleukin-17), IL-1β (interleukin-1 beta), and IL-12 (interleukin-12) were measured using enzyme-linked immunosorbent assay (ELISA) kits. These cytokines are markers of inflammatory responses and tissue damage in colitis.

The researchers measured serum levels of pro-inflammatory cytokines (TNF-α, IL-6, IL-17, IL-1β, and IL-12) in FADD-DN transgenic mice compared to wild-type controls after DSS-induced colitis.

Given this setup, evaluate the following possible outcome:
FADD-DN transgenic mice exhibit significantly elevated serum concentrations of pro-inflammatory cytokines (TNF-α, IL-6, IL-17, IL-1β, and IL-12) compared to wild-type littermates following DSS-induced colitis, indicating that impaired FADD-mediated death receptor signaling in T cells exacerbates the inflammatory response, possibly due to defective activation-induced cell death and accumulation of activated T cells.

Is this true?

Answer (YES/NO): NO